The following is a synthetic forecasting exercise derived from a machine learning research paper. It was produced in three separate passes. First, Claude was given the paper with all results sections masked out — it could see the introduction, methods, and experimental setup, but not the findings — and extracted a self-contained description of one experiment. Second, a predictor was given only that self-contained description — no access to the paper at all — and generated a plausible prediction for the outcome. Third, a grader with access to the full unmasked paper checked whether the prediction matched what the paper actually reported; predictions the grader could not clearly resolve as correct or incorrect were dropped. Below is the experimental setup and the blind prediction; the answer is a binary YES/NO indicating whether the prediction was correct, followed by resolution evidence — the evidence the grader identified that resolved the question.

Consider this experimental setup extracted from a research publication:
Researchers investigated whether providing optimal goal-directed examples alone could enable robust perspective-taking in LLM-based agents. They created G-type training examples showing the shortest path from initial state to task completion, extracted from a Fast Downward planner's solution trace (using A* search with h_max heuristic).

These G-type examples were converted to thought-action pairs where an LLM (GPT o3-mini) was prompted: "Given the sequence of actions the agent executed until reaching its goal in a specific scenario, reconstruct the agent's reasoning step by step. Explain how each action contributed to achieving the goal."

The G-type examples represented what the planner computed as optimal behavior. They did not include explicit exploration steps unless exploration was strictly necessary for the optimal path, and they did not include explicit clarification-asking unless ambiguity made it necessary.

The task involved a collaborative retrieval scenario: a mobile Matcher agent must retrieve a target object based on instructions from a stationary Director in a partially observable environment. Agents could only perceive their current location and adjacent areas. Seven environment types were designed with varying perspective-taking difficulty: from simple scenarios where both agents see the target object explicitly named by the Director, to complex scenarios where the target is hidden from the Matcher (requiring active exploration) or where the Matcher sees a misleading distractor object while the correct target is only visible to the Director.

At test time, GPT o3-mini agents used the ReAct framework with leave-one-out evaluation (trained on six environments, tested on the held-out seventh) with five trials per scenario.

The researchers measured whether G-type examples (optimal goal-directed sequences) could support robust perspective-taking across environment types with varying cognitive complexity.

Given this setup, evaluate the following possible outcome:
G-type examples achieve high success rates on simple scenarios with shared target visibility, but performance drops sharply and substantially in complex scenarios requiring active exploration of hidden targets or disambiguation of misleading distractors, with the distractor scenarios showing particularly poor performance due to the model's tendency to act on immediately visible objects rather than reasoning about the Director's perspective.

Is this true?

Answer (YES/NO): NO